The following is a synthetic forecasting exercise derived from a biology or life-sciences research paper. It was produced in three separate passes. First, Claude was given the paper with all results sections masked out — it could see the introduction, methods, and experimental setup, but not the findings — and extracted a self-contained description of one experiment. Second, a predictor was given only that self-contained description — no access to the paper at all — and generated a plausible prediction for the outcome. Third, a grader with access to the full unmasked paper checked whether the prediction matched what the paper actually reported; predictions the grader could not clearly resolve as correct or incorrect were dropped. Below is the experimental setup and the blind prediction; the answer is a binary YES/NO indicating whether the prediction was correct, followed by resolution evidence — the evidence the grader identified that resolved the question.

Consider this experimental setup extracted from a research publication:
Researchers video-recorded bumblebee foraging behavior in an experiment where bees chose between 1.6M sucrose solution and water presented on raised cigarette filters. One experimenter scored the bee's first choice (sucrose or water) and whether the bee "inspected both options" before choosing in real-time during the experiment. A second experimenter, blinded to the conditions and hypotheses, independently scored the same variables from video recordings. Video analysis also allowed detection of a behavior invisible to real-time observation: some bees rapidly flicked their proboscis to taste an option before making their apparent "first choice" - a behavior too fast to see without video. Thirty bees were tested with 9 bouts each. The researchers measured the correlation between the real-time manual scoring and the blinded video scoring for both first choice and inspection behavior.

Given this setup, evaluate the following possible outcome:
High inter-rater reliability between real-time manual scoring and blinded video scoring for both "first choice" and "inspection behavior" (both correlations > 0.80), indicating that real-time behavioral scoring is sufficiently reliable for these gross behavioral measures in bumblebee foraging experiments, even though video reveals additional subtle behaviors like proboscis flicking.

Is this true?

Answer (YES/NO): NO